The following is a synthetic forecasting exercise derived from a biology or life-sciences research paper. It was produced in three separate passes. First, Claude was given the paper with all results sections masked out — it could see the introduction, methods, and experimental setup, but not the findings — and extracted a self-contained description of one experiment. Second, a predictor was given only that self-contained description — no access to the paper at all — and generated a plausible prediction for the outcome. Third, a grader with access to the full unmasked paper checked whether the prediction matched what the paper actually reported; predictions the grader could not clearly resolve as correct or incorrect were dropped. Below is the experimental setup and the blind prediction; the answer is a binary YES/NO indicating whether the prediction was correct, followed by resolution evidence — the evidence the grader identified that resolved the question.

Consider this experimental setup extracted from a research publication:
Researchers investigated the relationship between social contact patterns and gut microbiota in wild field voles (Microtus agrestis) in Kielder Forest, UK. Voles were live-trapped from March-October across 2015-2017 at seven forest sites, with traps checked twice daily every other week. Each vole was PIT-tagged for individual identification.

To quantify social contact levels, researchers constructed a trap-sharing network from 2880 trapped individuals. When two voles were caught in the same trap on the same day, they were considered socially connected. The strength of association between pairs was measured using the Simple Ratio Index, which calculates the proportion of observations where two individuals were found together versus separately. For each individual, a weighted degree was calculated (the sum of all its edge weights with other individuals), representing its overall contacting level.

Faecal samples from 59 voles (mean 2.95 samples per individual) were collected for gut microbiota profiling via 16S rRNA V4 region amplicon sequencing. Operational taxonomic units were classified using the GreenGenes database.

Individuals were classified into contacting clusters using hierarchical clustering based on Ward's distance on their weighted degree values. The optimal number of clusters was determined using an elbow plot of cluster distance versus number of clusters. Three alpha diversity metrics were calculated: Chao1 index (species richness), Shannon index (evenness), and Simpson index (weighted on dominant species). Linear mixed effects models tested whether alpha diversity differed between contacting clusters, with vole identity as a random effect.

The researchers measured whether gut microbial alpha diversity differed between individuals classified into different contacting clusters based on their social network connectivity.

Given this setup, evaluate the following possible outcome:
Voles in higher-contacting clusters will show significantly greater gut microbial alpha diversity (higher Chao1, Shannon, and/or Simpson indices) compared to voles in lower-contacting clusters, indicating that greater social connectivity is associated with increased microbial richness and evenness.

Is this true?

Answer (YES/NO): NO